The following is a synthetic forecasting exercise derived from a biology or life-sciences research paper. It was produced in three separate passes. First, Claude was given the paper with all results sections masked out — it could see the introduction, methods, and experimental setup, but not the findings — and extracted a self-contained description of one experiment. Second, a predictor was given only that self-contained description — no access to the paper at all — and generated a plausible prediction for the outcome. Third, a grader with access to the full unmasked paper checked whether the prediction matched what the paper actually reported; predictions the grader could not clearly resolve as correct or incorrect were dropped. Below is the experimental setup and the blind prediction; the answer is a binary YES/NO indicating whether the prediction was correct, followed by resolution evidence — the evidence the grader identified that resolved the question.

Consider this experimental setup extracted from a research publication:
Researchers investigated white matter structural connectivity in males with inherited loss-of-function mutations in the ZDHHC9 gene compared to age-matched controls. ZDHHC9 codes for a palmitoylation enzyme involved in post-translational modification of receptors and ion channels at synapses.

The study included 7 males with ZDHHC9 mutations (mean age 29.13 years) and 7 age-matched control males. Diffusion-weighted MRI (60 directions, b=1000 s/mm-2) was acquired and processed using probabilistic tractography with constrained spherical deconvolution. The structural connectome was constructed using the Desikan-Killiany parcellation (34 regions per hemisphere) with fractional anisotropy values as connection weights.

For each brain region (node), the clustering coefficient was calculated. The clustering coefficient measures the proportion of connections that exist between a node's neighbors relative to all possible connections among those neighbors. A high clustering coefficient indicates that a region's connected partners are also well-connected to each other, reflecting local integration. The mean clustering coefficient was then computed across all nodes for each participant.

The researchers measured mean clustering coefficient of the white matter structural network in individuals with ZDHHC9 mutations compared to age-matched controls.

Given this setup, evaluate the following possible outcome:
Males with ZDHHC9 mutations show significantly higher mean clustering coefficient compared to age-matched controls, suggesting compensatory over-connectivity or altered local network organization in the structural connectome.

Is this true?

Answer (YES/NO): NO